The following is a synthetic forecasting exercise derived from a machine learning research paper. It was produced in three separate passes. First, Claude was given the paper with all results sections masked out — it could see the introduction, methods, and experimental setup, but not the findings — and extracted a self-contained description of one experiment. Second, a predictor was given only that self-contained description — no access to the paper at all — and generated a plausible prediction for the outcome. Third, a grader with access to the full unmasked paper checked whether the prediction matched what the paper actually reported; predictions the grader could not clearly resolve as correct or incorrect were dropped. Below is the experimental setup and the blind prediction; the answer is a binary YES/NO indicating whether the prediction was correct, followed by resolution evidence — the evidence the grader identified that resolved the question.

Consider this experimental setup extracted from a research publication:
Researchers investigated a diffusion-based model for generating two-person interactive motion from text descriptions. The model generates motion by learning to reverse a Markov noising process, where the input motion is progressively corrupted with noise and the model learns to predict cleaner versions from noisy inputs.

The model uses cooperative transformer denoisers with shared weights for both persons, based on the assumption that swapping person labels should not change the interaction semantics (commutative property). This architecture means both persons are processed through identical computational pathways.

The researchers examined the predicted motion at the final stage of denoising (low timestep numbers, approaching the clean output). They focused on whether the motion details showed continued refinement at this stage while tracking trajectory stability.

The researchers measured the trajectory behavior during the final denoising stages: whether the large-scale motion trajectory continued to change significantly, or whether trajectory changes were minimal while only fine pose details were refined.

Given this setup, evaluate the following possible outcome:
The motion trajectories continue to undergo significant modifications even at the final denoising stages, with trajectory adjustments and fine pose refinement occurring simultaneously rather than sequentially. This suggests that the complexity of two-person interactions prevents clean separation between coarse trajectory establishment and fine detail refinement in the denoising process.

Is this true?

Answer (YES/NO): NO